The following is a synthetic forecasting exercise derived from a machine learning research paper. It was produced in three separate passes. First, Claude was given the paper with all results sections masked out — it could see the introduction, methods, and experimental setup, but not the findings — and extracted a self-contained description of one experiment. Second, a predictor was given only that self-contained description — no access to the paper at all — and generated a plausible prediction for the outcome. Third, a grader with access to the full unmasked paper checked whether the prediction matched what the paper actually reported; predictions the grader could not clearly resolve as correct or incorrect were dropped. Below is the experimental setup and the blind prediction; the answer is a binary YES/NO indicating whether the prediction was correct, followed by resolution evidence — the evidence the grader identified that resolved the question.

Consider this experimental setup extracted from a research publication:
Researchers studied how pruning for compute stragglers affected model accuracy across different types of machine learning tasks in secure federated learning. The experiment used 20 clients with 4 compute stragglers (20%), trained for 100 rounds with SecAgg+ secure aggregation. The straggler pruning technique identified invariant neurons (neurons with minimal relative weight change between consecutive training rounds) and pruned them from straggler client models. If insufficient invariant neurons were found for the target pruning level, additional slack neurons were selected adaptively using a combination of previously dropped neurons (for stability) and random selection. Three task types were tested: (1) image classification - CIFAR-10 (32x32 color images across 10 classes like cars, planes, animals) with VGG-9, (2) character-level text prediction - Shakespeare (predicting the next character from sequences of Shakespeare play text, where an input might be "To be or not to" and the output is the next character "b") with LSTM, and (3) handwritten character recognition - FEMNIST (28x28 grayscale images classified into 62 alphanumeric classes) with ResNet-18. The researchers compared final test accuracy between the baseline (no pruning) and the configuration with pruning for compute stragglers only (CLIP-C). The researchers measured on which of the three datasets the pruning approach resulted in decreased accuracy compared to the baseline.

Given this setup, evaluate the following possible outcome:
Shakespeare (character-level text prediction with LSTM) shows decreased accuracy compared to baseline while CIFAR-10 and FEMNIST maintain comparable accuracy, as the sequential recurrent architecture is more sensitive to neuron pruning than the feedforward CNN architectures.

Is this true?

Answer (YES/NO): NO